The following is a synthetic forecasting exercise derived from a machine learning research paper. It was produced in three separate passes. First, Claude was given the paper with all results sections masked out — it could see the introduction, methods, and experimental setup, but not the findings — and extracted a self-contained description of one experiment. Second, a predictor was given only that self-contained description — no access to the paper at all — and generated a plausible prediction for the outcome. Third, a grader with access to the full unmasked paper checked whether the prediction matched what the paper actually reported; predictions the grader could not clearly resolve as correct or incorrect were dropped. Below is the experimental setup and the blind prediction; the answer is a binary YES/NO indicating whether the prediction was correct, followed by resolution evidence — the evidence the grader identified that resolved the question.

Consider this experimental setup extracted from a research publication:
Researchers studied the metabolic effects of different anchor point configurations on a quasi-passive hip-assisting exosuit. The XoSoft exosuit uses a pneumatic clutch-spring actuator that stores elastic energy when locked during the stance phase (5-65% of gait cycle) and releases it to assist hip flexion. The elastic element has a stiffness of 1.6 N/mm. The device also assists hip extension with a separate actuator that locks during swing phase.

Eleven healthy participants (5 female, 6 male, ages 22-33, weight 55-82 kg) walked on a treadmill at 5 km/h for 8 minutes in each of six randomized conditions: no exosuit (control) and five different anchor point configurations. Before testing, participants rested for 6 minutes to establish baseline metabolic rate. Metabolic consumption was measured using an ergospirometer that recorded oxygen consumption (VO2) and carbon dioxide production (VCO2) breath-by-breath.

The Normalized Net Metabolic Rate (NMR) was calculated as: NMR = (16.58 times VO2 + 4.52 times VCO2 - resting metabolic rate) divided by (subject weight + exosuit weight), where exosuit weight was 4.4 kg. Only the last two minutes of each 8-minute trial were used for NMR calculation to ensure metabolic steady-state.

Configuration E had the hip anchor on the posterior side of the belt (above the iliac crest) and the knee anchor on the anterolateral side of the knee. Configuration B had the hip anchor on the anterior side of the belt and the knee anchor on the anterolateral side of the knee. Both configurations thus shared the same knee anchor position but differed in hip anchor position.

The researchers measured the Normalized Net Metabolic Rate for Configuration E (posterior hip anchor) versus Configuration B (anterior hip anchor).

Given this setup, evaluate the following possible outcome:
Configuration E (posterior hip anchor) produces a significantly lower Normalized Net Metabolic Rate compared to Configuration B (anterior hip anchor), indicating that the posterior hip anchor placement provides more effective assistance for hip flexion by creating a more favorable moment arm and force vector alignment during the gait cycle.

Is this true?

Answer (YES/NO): NO